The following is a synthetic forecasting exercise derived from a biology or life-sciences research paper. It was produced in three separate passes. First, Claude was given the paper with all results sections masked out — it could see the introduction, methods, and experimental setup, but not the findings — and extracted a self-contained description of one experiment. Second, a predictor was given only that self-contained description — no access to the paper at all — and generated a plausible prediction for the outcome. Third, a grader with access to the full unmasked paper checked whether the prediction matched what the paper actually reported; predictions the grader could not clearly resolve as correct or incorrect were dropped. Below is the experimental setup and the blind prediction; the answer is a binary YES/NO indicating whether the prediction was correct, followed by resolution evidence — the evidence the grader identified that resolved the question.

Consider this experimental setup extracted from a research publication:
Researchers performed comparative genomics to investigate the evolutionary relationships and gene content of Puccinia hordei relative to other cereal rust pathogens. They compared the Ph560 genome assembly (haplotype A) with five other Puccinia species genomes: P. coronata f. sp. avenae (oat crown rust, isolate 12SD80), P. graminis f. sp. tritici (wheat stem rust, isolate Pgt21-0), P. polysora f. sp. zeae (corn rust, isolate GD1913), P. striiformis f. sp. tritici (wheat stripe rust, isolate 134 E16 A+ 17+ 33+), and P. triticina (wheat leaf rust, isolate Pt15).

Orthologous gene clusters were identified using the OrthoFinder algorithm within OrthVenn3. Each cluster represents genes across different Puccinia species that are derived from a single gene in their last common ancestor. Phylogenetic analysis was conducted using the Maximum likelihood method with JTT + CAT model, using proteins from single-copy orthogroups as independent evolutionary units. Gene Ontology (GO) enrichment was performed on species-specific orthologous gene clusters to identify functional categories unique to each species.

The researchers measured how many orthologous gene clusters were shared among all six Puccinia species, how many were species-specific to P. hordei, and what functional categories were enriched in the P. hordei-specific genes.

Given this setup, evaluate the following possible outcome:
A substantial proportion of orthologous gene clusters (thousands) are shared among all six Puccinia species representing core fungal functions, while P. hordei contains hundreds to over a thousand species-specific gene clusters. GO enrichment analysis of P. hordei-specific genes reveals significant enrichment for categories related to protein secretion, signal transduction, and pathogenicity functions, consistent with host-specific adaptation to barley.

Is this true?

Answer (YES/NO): NO